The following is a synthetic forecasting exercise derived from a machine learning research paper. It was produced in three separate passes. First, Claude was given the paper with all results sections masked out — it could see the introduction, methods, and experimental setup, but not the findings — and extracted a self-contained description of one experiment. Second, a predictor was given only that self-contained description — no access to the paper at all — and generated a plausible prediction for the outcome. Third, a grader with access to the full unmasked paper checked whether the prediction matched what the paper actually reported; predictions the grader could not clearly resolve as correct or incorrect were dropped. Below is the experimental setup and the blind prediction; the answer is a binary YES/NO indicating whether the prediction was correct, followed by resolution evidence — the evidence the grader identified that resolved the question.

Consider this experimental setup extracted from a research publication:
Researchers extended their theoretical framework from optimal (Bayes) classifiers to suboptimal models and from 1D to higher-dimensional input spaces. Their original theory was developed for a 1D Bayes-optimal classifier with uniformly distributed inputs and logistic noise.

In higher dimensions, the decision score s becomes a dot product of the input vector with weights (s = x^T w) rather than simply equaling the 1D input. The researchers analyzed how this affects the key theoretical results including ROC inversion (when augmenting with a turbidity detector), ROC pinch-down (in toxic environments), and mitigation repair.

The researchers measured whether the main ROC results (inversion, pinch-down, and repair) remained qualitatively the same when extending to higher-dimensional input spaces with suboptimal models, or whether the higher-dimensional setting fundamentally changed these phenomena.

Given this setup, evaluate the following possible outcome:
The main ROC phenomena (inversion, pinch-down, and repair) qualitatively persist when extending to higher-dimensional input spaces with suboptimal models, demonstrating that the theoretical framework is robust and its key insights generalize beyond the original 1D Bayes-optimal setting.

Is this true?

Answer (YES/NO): YES